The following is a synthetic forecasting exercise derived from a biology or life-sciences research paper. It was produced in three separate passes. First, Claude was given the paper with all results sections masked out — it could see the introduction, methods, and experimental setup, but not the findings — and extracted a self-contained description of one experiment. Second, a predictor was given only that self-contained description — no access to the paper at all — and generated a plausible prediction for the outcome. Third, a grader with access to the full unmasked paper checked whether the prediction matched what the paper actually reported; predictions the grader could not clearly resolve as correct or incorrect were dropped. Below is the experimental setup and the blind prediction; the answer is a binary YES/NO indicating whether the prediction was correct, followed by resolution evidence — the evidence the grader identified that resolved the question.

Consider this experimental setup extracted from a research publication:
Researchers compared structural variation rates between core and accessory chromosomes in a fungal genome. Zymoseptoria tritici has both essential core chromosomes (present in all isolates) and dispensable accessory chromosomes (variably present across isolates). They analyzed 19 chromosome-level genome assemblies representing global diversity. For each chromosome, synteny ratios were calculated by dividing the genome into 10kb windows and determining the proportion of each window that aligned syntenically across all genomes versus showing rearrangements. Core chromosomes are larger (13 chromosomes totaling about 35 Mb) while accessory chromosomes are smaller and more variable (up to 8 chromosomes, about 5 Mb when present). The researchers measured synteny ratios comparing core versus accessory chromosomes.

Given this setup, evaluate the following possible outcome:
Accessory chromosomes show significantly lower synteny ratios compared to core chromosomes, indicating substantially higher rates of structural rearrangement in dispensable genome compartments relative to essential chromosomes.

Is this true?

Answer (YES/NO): YES